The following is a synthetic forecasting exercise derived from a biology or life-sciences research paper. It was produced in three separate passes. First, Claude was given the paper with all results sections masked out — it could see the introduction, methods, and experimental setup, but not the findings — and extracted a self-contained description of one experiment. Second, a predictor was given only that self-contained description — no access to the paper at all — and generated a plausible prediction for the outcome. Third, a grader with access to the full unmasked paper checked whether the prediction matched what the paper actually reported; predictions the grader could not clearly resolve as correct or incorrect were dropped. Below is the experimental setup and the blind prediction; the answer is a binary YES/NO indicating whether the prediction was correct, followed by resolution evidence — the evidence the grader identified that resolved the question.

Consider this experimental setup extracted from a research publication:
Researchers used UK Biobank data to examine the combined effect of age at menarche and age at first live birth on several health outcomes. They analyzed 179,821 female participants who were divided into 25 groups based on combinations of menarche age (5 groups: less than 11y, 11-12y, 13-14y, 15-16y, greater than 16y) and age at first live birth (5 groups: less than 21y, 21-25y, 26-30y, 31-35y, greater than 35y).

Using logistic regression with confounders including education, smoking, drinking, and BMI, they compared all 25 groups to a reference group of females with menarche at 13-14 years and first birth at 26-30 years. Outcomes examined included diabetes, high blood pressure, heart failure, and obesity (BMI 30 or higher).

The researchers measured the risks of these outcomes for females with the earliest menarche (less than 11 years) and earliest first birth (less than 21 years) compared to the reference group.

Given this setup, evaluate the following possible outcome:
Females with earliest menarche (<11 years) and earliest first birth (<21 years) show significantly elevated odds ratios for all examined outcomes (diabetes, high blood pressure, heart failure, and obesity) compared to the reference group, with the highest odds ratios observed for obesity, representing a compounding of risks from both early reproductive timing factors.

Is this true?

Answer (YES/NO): YES